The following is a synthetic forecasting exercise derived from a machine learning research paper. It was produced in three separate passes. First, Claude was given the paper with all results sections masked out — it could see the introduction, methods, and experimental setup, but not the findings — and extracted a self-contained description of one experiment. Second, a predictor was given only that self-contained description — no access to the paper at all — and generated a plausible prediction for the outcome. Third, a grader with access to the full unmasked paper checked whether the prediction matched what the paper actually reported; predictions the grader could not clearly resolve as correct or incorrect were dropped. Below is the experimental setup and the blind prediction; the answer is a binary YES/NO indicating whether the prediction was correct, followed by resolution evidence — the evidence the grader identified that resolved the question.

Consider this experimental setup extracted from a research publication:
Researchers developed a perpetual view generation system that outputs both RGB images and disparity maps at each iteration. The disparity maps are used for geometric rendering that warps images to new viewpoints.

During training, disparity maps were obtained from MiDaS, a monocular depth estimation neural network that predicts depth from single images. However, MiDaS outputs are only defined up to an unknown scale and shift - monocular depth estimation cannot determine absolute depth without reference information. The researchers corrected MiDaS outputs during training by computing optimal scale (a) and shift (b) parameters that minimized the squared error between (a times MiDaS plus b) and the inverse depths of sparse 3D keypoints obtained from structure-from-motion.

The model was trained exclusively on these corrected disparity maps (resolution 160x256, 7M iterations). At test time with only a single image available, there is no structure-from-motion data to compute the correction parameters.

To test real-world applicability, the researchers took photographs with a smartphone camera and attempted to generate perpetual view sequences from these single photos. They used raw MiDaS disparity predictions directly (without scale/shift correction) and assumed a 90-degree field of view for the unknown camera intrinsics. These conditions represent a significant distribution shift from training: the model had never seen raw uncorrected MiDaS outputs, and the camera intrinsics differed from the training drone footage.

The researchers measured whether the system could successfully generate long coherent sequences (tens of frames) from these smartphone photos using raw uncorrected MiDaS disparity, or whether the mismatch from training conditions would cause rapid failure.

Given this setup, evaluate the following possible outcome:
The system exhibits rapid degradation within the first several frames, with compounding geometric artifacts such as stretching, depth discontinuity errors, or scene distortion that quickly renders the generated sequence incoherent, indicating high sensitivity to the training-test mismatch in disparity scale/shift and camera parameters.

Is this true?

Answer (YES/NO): NO